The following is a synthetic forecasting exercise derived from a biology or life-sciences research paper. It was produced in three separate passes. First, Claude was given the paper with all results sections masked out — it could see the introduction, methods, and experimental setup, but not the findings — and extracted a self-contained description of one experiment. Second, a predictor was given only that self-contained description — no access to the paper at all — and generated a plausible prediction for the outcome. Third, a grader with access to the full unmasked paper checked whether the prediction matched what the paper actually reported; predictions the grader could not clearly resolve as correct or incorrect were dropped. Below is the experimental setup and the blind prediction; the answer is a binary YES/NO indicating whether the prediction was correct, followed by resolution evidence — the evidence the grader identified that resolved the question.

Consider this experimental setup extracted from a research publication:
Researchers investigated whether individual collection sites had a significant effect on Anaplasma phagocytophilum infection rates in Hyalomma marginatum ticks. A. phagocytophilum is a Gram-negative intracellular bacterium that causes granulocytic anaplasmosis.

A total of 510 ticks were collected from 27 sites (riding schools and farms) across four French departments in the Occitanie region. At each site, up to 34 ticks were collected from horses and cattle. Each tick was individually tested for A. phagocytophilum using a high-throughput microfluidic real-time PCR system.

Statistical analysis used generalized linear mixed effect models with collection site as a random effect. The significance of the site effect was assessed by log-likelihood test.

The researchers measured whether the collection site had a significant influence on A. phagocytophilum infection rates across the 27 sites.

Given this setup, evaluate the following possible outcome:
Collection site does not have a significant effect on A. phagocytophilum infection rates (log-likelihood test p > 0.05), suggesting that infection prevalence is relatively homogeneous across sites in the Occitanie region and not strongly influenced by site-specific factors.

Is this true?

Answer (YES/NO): YES